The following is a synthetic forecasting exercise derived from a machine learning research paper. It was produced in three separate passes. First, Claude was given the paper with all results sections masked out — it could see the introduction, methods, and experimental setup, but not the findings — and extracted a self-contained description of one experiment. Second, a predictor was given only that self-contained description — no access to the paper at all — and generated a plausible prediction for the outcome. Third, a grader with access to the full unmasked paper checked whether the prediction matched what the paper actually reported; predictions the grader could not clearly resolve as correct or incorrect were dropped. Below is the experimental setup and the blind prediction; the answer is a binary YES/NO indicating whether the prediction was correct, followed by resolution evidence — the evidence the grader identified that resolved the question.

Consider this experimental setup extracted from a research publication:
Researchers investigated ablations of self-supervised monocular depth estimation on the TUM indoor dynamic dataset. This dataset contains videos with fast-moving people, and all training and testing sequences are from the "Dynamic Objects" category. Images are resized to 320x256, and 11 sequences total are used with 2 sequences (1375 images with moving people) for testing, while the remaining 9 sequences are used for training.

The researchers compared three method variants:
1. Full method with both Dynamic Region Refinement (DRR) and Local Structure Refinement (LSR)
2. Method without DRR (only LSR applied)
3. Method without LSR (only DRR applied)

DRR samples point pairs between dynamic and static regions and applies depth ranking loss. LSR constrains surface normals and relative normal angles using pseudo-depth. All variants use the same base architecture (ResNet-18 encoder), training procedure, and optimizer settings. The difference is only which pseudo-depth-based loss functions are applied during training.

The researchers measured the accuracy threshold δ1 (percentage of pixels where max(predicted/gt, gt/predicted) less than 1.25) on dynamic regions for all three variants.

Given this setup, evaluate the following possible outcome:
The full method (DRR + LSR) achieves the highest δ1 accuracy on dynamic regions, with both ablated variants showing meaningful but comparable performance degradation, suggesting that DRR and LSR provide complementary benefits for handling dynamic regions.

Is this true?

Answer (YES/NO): YES